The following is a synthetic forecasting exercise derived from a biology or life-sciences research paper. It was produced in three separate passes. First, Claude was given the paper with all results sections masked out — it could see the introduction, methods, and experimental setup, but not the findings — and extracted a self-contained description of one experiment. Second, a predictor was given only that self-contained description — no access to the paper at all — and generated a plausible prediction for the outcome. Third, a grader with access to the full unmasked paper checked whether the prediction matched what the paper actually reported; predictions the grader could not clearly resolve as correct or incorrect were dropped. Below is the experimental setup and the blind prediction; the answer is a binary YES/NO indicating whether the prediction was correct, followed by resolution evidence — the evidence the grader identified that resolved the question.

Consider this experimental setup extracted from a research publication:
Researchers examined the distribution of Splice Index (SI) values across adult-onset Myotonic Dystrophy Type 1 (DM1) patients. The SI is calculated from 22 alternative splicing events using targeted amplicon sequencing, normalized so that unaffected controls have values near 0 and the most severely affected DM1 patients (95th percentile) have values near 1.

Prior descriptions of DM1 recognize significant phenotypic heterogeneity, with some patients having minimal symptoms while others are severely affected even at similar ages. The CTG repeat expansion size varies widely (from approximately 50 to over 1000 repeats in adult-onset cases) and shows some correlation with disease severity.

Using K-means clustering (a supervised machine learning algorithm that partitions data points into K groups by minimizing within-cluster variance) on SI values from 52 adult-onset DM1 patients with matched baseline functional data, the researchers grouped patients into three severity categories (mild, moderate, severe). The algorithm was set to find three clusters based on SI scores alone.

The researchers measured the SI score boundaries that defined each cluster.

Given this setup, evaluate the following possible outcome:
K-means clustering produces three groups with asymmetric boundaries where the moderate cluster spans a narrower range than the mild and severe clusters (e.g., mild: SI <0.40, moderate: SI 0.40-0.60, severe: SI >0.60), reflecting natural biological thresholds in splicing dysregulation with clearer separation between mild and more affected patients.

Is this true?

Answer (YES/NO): NO